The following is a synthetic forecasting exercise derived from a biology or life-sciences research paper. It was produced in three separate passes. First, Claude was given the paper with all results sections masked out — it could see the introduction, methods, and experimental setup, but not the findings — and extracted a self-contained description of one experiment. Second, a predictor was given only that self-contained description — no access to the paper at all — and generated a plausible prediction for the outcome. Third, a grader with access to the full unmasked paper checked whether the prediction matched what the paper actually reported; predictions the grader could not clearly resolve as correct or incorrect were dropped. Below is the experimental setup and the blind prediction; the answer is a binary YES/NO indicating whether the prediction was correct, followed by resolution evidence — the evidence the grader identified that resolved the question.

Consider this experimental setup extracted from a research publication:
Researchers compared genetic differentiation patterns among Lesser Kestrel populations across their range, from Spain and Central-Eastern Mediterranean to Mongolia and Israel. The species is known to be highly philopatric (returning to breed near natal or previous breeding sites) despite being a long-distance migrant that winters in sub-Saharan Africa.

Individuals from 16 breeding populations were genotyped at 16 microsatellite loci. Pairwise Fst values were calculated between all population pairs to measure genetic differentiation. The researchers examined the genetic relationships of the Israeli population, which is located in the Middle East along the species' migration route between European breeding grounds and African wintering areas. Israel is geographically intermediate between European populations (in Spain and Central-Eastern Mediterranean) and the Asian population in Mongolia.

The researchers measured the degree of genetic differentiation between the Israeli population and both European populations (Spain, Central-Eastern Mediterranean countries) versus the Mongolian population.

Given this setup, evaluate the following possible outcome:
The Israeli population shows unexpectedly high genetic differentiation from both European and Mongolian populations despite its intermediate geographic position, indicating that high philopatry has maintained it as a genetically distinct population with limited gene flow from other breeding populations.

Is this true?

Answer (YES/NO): NO